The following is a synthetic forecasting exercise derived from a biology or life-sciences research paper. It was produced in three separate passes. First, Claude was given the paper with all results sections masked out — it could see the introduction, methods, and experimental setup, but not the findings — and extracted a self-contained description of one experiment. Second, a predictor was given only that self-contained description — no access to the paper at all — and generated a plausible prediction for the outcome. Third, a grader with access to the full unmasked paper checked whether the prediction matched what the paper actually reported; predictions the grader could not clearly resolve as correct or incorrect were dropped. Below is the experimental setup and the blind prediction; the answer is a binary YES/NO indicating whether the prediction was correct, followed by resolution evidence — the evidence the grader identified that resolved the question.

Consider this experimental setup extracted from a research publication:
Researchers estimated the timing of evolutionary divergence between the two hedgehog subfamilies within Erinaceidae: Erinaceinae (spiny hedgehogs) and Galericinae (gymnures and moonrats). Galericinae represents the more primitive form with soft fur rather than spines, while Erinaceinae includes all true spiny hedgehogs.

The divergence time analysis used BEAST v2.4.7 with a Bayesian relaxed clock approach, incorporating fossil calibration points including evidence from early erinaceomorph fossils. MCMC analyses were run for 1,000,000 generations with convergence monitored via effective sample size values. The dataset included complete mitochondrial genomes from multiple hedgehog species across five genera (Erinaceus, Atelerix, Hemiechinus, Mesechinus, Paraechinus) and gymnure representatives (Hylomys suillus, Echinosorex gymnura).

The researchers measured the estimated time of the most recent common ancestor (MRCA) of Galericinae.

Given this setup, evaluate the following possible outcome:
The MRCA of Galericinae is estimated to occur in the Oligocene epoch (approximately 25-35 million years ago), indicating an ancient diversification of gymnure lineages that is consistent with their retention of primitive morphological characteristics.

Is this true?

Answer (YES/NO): NO